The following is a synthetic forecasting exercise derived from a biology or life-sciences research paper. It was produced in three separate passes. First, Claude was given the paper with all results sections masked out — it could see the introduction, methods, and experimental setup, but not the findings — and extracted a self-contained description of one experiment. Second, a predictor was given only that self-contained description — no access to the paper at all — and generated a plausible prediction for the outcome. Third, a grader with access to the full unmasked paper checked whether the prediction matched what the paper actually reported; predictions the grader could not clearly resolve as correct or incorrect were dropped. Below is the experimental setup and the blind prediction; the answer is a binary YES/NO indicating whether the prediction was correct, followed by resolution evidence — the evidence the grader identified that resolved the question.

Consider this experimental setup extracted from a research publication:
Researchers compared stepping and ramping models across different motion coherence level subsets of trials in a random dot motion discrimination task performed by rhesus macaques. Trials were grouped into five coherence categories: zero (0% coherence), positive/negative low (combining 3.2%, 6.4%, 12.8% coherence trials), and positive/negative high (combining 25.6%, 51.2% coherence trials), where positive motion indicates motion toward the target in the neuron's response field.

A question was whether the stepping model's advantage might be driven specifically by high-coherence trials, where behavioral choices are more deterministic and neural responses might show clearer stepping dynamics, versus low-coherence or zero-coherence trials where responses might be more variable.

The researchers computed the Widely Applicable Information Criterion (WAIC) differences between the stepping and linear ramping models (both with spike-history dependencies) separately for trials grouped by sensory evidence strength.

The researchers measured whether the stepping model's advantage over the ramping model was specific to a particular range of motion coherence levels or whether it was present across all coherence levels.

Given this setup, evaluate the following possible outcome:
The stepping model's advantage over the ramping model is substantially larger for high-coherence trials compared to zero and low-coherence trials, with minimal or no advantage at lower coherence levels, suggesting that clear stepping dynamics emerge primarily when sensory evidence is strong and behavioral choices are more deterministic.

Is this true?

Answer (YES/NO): NO